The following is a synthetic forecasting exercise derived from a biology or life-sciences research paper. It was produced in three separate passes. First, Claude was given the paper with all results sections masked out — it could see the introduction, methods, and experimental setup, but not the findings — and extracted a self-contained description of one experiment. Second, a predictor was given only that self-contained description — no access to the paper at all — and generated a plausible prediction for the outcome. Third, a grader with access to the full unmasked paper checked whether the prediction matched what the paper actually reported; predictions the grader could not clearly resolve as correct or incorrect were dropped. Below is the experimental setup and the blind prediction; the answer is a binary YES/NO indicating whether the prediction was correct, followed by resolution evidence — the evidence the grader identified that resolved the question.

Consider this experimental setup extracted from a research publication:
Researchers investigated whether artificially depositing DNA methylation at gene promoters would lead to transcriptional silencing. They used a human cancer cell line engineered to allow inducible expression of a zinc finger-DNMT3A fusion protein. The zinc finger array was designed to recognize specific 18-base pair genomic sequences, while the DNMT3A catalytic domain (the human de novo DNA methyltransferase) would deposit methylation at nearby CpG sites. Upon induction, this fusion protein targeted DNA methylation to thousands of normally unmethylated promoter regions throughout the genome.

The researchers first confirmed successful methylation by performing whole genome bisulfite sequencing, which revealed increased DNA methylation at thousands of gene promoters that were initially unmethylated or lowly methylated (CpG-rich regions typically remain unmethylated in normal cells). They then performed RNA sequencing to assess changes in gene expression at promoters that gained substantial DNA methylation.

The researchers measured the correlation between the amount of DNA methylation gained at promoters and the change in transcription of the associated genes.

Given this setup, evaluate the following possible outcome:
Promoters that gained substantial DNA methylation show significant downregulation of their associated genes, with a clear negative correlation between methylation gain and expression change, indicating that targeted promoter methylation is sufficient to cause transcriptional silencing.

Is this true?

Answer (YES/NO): NO